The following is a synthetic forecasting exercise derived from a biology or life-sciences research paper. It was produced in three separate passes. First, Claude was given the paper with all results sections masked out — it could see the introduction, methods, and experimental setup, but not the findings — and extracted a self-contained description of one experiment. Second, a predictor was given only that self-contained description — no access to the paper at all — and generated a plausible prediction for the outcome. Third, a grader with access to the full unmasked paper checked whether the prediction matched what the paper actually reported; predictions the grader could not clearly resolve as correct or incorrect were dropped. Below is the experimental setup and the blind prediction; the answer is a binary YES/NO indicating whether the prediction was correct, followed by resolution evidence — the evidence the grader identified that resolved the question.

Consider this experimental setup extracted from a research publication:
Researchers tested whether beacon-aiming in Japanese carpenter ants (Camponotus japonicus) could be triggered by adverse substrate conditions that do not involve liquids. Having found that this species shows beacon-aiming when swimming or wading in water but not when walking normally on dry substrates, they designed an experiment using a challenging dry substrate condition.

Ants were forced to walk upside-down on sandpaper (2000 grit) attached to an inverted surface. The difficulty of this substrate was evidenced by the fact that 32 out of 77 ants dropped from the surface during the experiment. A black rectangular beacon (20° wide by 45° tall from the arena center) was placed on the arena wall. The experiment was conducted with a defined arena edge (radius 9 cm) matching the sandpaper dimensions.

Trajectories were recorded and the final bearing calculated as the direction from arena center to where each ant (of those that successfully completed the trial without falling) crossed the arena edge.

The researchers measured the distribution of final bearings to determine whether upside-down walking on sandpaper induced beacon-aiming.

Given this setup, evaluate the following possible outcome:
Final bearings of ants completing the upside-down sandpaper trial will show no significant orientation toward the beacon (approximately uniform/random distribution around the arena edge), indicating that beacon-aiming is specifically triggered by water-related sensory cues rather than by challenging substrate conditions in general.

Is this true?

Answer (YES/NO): NO